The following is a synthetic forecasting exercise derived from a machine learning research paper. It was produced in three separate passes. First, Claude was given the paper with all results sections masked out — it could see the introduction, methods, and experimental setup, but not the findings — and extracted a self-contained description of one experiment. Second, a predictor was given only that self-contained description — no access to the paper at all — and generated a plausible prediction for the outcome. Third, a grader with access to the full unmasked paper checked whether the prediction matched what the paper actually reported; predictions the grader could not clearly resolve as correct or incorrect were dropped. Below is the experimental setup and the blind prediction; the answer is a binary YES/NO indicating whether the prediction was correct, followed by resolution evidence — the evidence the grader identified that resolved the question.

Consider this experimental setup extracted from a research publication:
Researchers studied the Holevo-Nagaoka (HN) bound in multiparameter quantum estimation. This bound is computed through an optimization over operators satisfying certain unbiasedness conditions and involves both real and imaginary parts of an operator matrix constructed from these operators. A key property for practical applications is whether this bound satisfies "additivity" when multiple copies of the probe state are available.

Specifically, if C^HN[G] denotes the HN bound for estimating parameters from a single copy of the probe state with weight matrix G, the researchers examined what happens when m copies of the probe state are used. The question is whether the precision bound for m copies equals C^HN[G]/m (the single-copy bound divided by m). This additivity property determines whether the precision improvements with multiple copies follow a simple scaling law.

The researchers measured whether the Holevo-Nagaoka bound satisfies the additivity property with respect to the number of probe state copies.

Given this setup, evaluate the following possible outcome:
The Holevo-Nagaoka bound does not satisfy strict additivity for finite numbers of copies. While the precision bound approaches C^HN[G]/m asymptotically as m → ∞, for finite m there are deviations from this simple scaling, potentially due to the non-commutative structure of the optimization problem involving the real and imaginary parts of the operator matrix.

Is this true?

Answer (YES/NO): NO